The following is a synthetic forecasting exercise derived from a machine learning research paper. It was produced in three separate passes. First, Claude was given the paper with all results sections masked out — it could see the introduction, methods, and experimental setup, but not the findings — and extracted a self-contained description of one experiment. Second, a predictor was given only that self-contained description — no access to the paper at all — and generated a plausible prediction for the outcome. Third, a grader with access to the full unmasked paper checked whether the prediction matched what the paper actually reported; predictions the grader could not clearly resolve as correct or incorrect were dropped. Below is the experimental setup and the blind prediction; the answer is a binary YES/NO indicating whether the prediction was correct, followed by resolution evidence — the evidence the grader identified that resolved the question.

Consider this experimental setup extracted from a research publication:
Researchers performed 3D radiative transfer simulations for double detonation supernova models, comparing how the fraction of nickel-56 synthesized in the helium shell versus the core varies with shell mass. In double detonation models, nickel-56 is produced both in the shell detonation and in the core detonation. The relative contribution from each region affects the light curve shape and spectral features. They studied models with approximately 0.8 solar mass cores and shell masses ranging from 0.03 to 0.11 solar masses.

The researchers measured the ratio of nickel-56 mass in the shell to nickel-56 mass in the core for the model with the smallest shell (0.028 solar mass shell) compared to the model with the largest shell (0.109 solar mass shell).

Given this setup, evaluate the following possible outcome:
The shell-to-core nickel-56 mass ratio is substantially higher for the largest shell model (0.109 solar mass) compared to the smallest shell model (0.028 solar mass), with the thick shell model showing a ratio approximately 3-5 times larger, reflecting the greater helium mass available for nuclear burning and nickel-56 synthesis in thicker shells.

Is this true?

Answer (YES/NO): NO